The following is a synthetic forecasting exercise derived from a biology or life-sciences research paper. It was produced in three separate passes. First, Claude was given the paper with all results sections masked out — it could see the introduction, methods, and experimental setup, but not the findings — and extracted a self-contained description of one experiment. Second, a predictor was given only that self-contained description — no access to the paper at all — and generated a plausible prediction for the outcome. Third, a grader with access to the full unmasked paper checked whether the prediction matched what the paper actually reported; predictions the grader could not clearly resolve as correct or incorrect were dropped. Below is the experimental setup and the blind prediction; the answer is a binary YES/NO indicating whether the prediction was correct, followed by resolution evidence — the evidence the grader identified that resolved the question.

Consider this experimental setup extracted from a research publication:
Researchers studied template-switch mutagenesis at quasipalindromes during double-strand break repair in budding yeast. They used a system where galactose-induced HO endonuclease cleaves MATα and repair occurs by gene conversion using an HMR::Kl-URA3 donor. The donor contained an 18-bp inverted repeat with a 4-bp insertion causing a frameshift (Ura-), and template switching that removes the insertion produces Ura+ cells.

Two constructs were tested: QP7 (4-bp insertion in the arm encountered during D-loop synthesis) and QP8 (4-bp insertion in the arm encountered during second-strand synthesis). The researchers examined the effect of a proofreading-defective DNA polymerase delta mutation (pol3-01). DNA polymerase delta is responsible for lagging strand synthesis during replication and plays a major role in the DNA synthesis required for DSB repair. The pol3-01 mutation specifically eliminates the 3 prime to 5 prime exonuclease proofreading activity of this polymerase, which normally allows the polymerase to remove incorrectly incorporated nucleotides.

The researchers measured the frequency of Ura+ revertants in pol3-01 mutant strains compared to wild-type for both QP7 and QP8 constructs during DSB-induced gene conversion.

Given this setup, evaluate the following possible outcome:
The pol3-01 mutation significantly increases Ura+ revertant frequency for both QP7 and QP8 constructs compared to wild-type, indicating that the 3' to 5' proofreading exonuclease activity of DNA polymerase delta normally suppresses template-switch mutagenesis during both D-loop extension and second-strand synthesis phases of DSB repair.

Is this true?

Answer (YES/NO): NO